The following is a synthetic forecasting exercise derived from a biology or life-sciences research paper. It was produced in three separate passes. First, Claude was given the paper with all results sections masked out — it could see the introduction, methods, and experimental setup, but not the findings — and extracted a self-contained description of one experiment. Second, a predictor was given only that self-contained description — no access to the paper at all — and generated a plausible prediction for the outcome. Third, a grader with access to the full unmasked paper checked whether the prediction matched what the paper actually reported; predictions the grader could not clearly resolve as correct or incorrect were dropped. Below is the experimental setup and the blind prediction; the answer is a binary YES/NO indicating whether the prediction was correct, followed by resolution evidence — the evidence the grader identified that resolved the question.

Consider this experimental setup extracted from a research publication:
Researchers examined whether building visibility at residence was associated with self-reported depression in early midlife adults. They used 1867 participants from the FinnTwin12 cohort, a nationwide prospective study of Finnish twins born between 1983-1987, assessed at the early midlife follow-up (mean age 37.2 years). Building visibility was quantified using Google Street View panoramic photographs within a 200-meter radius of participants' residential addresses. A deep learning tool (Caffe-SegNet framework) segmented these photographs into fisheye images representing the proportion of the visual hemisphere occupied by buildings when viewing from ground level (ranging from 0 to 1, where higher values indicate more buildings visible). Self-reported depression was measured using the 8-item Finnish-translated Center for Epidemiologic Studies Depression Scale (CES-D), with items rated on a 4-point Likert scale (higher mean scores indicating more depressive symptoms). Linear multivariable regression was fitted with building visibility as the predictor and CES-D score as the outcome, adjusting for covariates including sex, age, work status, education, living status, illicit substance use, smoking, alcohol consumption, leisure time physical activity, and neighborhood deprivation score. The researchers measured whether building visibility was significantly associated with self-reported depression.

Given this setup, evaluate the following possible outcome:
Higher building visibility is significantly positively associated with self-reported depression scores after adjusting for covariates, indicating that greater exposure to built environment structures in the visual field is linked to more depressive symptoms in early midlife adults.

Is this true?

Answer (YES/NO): NO